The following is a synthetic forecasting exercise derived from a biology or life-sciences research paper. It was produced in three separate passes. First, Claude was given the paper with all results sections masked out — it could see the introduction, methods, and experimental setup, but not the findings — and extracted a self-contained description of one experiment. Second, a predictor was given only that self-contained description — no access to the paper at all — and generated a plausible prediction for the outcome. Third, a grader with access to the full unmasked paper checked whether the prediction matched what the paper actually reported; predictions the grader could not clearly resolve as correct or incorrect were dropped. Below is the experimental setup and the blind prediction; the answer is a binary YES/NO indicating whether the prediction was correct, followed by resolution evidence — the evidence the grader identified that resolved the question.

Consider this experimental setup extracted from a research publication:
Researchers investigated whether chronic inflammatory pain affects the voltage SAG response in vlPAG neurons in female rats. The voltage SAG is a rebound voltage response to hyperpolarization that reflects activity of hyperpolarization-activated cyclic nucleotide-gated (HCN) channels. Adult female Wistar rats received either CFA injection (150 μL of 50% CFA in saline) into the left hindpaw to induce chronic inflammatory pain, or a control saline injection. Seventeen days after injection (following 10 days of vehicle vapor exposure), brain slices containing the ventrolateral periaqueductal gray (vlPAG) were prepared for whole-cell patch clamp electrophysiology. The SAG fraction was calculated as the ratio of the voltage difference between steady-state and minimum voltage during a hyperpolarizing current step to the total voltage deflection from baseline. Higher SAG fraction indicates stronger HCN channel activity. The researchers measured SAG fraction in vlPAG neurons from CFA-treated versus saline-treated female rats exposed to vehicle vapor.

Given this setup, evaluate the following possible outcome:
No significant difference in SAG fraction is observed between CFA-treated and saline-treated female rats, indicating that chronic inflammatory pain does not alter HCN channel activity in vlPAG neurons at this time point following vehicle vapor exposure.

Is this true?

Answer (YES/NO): YES